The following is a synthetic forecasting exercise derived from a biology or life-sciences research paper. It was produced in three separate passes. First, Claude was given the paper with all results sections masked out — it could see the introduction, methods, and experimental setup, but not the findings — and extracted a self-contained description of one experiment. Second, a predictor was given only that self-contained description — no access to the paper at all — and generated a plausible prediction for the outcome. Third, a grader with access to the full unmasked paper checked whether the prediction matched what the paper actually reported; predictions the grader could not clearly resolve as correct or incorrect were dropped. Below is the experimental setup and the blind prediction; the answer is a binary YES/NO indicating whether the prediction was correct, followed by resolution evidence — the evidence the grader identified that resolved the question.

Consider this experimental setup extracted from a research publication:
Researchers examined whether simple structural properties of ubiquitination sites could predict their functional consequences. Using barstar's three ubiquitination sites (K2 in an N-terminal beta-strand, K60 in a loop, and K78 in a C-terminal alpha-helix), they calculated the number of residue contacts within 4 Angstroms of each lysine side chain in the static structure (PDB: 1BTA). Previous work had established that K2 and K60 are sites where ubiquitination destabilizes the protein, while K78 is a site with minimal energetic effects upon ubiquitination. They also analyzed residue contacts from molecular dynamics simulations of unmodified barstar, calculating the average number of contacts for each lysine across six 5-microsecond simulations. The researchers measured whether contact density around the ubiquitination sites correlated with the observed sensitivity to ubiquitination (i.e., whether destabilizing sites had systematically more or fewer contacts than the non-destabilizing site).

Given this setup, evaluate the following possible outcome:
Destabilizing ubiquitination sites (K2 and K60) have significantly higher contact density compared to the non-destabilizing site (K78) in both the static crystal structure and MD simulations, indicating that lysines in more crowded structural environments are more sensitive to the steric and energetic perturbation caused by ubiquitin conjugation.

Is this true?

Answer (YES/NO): NO